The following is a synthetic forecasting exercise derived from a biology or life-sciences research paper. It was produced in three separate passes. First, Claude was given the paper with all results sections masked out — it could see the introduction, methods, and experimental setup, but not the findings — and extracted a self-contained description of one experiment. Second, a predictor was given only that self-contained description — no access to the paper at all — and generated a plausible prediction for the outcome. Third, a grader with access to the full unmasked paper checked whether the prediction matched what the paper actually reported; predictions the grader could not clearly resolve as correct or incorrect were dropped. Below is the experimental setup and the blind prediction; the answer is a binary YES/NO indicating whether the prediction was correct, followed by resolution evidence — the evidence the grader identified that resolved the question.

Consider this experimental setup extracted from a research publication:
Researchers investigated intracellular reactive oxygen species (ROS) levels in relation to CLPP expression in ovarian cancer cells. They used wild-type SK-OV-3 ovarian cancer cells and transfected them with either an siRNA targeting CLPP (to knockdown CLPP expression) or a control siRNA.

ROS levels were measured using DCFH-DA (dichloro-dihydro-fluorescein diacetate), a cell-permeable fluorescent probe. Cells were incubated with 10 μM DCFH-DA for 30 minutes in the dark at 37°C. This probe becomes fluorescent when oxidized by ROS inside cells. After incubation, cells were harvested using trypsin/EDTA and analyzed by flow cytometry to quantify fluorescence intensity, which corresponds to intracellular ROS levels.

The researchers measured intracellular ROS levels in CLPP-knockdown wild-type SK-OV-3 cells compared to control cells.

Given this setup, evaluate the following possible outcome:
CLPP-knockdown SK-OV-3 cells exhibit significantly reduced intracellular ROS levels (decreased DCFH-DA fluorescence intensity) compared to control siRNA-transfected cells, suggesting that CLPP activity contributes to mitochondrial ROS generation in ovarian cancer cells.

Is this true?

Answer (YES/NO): YES